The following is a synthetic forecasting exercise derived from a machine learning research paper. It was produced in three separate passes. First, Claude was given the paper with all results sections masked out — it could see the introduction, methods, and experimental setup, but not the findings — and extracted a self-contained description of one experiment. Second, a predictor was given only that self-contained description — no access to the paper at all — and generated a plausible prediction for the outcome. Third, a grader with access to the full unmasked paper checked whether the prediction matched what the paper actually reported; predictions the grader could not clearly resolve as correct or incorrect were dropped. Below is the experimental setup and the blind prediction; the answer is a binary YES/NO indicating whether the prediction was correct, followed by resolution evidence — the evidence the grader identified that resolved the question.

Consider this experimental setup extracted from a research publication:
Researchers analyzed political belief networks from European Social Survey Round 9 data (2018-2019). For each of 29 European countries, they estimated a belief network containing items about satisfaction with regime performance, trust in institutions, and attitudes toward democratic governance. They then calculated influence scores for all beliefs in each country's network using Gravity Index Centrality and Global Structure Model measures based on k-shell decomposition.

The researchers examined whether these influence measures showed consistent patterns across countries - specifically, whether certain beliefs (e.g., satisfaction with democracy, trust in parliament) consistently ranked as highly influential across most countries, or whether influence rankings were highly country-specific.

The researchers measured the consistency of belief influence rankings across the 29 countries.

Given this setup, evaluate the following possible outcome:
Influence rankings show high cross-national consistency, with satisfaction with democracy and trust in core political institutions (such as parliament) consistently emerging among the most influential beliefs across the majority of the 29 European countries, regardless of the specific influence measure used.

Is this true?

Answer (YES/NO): NO